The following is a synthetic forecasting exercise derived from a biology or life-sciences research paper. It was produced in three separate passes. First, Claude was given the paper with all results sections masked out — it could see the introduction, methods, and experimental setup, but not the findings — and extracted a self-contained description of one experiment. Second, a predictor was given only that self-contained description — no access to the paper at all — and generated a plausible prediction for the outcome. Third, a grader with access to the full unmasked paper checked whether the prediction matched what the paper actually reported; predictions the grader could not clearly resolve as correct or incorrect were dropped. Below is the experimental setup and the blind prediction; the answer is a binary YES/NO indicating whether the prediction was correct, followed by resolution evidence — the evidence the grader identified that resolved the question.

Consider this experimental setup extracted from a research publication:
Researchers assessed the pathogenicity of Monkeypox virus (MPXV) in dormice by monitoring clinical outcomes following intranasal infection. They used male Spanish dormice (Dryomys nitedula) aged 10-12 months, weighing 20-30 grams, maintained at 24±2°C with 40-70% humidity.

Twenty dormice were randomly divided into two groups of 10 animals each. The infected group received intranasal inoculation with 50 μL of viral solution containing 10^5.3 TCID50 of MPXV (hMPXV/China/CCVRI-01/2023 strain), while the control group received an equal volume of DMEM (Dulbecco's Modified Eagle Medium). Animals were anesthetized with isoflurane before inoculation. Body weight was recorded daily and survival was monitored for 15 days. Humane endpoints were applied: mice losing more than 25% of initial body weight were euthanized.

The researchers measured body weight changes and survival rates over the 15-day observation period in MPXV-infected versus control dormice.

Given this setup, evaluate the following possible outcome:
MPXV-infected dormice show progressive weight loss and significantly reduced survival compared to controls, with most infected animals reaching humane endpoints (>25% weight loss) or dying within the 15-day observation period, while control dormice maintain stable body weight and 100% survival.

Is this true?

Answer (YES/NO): YES